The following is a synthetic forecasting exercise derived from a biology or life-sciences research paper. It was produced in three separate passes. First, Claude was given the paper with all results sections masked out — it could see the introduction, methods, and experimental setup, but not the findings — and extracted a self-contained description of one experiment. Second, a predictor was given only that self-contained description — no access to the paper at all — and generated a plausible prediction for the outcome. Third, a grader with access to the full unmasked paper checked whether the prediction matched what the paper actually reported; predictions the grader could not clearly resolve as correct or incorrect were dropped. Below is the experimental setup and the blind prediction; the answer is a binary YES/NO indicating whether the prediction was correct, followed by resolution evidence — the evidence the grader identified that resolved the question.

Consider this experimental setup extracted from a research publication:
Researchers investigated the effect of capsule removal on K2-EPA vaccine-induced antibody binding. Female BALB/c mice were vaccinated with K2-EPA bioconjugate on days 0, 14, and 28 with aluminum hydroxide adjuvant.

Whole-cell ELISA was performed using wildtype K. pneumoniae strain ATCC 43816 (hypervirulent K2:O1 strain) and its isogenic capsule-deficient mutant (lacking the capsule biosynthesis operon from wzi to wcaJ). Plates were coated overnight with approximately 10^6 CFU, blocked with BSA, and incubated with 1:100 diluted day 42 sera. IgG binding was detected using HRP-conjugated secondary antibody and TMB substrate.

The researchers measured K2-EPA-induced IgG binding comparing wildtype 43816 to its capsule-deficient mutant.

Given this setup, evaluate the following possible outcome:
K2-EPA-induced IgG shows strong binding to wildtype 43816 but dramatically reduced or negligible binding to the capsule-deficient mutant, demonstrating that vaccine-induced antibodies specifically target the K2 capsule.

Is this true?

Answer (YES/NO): YES